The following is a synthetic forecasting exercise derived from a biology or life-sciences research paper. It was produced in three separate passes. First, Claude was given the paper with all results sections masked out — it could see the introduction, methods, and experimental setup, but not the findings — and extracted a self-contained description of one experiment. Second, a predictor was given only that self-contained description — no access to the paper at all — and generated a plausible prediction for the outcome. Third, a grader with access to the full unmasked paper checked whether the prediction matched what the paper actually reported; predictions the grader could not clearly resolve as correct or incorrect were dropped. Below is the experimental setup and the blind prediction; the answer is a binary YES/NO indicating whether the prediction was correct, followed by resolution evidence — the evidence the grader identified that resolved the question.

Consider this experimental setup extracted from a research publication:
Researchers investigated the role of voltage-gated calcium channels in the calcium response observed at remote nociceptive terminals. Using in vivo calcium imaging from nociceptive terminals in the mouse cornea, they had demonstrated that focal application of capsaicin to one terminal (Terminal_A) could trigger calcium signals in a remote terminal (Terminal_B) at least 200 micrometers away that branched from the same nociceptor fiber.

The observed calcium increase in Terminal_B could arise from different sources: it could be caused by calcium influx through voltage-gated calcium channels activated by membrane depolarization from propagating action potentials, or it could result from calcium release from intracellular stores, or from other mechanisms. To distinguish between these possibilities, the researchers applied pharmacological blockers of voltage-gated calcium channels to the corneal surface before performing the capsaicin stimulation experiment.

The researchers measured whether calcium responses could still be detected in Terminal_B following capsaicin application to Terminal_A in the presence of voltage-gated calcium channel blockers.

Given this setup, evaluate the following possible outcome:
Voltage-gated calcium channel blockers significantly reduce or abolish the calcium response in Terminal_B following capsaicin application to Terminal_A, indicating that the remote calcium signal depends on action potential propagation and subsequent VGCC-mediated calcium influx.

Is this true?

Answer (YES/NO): YES